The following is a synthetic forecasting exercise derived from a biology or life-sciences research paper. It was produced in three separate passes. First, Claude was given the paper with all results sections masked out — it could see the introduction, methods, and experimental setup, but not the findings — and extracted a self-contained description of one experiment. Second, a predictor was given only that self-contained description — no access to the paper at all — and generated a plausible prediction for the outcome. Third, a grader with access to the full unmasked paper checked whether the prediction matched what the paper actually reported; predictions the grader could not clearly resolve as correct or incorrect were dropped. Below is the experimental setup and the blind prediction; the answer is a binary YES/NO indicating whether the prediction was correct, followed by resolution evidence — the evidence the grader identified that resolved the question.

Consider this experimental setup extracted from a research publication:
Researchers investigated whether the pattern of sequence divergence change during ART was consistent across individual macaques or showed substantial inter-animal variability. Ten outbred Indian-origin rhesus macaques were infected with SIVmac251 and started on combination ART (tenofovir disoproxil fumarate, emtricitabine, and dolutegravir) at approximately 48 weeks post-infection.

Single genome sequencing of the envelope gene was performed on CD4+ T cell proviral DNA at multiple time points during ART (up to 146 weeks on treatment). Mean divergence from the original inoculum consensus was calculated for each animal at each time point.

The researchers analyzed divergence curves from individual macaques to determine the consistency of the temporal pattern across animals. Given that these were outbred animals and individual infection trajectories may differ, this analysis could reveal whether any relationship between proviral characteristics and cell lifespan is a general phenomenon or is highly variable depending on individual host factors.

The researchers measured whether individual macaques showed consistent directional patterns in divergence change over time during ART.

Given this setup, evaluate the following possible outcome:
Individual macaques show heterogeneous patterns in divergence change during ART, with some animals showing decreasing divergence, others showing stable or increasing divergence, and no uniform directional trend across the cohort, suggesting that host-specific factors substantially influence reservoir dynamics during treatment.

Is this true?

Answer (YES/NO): NO